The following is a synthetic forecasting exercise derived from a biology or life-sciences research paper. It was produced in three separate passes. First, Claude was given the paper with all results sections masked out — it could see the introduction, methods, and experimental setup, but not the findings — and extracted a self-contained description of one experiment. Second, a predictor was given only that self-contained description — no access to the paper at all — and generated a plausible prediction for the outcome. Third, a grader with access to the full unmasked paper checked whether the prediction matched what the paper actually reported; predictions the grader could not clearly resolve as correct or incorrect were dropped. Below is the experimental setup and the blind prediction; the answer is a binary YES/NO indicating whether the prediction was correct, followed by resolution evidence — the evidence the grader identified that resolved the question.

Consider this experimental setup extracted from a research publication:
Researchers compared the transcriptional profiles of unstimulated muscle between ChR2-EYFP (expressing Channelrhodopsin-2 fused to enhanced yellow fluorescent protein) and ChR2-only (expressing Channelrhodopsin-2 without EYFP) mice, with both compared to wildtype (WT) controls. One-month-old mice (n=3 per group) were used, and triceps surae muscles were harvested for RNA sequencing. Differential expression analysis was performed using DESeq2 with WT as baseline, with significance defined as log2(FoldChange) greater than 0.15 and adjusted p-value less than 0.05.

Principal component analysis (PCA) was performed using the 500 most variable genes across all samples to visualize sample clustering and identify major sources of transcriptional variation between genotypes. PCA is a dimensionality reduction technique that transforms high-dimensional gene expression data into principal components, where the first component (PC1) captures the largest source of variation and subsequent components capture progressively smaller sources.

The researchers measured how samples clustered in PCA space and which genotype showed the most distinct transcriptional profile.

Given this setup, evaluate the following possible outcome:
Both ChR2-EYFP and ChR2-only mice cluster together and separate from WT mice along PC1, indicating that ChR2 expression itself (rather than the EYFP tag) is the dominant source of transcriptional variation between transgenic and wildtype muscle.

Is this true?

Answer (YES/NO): NO